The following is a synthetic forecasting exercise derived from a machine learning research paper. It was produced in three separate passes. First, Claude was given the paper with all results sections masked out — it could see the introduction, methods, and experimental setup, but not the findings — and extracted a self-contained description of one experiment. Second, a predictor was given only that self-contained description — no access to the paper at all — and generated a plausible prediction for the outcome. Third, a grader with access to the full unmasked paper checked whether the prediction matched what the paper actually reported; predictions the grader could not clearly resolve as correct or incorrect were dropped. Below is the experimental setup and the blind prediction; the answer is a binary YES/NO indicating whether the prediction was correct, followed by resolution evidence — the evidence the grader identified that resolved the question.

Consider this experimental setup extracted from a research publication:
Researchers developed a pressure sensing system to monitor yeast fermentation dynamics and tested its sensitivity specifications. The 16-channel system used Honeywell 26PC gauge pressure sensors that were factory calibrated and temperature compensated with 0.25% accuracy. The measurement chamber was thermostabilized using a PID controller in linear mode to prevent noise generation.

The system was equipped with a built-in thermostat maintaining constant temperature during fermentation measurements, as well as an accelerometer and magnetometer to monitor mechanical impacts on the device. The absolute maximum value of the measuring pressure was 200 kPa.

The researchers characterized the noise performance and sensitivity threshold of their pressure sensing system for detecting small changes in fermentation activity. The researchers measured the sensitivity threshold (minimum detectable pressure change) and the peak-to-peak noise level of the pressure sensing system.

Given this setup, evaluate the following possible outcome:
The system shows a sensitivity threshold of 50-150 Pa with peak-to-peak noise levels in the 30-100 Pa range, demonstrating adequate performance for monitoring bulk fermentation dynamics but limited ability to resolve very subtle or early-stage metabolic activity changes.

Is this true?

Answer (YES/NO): NO